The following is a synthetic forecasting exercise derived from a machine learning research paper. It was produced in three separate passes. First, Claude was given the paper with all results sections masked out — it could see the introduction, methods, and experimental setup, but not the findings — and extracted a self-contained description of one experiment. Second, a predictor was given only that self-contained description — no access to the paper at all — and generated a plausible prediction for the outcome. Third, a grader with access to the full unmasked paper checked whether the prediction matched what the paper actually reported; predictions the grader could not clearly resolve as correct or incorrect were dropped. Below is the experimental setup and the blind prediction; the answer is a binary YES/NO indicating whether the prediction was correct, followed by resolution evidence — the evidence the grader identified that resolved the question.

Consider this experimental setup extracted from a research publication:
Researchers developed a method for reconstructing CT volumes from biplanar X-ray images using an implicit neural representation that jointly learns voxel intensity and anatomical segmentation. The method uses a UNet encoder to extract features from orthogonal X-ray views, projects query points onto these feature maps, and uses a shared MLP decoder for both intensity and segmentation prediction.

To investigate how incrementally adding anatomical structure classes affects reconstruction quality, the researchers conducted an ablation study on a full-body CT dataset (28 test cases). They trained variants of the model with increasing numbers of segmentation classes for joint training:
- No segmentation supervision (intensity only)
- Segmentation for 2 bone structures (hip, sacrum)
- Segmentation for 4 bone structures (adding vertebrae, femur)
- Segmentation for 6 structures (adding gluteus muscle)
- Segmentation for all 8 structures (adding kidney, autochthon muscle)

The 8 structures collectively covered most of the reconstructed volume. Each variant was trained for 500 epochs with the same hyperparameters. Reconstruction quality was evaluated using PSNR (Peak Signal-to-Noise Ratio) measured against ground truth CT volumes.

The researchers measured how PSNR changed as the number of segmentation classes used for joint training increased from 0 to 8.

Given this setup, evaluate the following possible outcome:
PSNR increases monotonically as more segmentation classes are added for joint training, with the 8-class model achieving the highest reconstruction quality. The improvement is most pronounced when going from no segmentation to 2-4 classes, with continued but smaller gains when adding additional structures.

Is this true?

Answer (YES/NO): NO